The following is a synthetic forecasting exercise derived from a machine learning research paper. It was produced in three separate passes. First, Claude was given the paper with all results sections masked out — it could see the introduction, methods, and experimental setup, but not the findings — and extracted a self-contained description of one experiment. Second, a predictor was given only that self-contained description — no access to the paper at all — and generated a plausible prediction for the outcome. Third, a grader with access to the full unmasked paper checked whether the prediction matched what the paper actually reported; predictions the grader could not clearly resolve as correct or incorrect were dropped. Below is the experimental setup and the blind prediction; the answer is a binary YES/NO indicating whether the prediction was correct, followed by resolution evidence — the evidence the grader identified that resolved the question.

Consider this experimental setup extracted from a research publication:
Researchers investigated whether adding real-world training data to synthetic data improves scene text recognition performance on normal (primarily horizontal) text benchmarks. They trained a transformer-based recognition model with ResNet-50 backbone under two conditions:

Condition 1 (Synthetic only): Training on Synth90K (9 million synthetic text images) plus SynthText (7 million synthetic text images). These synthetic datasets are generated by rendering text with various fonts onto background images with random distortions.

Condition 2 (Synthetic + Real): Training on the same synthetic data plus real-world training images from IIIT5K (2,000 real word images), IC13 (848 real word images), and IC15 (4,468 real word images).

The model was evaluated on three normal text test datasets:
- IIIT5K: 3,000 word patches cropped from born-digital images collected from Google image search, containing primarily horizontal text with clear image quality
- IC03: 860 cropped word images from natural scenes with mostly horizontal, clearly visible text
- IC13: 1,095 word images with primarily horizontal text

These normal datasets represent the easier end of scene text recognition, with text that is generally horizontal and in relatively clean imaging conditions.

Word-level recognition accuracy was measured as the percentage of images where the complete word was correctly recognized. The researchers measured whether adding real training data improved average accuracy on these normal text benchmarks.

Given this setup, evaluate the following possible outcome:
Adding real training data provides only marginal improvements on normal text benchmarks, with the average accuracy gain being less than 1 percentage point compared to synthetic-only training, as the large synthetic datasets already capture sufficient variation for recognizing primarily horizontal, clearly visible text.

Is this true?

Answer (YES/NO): NO